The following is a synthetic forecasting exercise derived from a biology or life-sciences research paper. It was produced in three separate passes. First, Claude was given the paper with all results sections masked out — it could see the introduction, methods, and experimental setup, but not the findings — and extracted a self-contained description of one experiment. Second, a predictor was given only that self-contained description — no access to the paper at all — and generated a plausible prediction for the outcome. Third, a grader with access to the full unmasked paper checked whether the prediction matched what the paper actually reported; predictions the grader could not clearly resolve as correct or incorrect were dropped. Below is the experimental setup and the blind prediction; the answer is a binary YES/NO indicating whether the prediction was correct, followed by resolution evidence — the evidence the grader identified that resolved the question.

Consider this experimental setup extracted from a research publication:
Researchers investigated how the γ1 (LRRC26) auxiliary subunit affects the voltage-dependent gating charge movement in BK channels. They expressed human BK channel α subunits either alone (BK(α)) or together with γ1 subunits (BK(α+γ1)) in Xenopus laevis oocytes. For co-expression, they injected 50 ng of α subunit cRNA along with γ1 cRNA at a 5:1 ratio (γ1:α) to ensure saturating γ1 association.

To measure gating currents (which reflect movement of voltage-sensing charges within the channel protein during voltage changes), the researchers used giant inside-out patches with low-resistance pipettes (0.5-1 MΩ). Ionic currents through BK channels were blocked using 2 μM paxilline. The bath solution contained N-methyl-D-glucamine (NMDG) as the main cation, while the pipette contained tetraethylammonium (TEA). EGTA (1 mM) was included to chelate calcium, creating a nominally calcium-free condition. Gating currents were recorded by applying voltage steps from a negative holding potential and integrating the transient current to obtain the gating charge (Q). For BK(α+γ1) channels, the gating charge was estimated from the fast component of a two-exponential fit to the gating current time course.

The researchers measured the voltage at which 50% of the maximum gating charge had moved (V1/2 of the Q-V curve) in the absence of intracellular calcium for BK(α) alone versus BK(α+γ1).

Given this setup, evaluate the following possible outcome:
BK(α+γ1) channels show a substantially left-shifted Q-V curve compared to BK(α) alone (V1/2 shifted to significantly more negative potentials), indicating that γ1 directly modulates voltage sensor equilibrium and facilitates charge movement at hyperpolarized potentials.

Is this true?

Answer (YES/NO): NO